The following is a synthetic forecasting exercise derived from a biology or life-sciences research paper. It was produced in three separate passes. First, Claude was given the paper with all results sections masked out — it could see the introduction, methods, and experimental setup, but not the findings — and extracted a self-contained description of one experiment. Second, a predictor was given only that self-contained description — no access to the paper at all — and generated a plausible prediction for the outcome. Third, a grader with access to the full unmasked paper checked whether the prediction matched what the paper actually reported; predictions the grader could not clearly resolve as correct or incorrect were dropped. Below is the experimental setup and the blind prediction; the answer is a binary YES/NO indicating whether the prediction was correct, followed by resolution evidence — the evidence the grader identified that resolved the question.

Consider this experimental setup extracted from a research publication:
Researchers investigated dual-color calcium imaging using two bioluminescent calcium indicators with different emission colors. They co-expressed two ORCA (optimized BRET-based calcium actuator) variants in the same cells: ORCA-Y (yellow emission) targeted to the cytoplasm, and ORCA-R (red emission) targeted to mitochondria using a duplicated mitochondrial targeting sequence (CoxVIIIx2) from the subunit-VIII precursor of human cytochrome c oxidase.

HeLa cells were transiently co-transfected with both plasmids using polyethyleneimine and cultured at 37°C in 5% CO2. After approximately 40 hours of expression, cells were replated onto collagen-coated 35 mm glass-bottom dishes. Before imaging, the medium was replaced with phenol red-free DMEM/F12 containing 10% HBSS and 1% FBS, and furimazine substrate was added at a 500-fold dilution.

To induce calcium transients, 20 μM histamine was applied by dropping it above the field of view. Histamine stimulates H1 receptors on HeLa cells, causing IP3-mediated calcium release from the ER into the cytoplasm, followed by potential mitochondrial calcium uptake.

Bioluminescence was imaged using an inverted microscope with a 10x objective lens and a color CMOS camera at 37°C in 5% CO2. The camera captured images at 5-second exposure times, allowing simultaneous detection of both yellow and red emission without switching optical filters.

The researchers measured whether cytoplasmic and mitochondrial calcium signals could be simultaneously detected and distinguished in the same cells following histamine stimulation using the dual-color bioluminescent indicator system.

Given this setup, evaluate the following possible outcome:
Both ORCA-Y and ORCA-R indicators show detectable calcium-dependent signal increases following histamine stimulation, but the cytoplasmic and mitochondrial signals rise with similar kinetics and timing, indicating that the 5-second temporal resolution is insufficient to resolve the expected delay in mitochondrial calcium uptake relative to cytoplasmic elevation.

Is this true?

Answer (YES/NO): NO